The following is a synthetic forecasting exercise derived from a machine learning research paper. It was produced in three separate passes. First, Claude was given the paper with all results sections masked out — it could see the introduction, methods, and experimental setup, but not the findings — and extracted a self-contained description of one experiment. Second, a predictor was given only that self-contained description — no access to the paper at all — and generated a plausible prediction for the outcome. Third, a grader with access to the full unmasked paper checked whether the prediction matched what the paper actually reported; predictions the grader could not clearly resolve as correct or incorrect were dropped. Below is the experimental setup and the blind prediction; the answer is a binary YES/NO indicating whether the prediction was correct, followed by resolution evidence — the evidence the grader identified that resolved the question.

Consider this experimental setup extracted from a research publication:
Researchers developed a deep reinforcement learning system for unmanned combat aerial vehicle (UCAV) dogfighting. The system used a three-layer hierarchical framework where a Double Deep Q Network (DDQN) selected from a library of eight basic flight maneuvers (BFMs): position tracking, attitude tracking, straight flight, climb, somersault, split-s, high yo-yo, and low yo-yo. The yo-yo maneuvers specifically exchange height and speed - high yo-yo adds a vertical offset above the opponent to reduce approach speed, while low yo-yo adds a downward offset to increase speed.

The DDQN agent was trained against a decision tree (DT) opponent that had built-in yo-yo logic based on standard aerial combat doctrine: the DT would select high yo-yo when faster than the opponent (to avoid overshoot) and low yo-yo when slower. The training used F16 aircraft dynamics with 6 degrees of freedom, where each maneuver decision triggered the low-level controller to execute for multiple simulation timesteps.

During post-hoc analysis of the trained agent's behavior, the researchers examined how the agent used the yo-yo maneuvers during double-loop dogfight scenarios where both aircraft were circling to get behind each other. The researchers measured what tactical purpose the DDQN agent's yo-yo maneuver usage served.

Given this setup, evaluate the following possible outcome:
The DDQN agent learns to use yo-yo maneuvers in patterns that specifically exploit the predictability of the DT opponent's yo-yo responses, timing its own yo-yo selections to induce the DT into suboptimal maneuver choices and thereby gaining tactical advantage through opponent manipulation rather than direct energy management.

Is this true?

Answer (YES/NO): NO